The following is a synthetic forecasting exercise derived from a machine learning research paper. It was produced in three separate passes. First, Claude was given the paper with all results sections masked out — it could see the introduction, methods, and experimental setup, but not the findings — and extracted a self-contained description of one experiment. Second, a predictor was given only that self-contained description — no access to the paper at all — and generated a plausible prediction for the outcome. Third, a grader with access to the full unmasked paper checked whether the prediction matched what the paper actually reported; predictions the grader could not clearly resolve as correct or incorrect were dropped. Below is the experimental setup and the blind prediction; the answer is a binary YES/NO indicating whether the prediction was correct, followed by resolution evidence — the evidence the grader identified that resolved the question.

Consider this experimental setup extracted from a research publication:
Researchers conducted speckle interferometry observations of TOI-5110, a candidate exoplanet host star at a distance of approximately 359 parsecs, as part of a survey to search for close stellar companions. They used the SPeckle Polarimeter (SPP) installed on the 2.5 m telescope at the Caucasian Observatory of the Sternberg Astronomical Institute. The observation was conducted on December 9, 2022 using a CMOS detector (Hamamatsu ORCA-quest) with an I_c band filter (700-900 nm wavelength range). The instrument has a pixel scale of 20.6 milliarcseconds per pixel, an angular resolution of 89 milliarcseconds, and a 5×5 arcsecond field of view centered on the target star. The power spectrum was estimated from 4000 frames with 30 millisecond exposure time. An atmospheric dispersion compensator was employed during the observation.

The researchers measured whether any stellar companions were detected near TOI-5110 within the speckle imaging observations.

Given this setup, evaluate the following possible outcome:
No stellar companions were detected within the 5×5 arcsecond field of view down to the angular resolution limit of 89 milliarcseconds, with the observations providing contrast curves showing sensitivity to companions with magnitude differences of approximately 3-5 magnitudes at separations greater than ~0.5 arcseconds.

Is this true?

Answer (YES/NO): NO